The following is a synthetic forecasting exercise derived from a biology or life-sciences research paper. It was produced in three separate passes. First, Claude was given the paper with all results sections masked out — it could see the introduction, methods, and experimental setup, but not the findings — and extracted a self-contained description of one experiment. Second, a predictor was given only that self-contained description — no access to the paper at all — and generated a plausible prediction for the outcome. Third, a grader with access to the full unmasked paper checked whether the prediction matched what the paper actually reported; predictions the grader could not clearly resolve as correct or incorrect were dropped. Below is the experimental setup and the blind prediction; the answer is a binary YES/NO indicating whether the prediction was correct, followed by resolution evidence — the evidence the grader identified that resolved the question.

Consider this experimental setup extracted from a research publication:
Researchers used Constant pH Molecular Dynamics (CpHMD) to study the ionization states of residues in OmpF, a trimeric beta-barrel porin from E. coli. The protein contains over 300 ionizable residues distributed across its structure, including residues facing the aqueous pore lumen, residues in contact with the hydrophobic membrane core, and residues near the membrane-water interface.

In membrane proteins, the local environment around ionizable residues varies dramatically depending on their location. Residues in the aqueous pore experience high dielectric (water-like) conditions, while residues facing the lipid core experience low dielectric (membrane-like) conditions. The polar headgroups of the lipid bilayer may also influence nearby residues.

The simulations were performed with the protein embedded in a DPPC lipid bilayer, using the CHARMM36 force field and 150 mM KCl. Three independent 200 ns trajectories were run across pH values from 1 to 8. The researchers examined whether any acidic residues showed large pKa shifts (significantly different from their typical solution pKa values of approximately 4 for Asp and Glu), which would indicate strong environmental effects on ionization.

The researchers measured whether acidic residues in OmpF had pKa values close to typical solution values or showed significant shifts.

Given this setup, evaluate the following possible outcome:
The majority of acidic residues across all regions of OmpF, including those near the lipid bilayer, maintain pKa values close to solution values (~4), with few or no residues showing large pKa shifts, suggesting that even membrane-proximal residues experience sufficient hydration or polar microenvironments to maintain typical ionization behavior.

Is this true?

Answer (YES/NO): NO